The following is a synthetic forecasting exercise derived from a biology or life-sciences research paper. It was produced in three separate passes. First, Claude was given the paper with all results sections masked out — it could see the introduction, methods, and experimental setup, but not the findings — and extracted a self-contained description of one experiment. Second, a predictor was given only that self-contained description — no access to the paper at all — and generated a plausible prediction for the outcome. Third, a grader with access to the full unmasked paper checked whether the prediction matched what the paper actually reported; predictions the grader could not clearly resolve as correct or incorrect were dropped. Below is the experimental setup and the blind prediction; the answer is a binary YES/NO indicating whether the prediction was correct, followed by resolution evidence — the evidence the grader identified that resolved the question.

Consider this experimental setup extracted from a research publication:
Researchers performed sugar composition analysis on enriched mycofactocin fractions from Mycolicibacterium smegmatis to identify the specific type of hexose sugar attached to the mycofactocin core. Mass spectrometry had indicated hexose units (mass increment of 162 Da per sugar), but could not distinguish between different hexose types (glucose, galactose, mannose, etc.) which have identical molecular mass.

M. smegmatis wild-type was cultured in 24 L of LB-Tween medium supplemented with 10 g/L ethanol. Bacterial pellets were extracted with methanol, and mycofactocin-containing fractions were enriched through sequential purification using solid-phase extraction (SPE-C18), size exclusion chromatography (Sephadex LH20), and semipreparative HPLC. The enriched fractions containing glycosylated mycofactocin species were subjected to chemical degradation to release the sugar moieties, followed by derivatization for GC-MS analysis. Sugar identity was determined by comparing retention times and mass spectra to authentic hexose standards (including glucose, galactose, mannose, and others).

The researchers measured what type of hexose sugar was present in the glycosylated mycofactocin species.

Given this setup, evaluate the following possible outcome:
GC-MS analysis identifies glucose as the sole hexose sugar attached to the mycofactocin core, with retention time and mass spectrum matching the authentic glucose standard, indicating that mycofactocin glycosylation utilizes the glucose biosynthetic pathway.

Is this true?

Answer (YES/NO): NO